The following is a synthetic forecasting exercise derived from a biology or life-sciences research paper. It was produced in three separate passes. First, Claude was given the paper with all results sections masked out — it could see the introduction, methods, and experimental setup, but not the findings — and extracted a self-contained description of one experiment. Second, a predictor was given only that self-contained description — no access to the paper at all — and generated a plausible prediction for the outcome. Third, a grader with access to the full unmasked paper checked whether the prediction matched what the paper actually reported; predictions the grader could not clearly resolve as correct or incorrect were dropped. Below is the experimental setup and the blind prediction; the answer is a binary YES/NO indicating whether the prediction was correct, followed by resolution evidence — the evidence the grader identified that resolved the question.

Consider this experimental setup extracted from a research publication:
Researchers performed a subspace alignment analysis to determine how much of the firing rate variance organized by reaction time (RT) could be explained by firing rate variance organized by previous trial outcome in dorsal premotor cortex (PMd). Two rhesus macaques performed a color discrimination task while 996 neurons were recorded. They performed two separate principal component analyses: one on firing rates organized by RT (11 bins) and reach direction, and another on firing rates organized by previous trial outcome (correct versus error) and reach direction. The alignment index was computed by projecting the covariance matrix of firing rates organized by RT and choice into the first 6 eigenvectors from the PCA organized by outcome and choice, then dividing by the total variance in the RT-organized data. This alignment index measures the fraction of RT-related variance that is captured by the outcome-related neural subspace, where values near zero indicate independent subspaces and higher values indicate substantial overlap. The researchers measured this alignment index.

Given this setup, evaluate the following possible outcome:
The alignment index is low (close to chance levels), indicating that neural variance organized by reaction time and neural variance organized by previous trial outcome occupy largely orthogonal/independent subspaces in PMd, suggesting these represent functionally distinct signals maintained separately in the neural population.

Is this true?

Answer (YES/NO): NO